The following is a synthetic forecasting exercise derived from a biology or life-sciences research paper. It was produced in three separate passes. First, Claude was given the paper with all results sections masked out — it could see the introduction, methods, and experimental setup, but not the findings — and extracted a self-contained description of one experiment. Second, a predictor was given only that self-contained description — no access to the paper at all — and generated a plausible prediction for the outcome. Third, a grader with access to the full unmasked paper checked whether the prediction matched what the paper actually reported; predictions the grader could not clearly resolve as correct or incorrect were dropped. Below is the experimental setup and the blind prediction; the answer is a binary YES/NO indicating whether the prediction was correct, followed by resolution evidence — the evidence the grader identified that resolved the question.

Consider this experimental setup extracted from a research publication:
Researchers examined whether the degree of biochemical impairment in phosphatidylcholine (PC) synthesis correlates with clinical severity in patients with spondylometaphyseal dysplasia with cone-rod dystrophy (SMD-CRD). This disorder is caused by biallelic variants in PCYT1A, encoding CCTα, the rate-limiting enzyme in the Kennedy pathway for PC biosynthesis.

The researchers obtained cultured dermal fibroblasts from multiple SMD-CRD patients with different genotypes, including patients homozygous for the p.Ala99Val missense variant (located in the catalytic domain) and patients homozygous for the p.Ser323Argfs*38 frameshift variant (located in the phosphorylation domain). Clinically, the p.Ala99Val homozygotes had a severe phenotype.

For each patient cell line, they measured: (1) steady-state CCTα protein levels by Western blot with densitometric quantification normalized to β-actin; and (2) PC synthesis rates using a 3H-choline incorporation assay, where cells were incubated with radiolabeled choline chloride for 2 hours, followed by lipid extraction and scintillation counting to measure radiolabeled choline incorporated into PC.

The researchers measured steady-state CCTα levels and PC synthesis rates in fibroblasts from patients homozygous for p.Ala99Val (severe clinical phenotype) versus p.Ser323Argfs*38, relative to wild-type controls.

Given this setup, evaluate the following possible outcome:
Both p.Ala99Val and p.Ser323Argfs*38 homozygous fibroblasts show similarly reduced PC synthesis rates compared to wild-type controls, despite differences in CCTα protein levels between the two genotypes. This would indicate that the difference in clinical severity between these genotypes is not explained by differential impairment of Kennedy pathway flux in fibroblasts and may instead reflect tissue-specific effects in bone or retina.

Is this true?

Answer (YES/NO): NO